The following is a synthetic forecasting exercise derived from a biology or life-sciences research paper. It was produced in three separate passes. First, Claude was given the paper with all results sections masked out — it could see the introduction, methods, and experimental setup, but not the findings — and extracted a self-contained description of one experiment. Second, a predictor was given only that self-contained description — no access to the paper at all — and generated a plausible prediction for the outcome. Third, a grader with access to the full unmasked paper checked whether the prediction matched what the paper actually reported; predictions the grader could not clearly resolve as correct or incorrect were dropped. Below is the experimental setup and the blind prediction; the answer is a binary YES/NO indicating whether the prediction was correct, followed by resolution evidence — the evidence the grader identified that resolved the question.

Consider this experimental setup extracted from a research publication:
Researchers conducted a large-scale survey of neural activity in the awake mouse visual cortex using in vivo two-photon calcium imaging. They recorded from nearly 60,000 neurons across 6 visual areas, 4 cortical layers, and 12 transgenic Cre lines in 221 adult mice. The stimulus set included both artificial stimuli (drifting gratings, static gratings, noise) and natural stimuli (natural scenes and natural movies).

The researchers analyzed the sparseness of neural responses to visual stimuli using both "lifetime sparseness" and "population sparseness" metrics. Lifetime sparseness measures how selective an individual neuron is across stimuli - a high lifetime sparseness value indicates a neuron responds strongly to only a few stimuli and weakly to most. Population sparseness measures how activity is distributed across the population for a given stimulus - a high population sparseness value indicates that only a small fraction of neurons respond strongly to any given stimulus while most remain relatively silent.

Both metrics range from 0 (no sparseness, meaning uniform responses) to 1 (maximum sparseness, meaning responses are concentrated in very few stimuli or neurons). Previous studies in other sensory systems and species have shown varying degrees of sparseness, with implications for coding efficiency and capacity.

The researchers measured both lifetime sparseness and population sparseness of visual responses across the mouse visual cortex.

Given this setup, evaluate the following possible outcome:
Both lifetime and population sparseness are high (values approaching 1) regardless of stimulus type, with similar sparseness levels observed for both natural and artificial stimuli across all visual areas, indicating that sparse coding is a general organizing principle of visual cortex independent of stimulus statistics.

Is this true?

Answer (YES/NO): YES